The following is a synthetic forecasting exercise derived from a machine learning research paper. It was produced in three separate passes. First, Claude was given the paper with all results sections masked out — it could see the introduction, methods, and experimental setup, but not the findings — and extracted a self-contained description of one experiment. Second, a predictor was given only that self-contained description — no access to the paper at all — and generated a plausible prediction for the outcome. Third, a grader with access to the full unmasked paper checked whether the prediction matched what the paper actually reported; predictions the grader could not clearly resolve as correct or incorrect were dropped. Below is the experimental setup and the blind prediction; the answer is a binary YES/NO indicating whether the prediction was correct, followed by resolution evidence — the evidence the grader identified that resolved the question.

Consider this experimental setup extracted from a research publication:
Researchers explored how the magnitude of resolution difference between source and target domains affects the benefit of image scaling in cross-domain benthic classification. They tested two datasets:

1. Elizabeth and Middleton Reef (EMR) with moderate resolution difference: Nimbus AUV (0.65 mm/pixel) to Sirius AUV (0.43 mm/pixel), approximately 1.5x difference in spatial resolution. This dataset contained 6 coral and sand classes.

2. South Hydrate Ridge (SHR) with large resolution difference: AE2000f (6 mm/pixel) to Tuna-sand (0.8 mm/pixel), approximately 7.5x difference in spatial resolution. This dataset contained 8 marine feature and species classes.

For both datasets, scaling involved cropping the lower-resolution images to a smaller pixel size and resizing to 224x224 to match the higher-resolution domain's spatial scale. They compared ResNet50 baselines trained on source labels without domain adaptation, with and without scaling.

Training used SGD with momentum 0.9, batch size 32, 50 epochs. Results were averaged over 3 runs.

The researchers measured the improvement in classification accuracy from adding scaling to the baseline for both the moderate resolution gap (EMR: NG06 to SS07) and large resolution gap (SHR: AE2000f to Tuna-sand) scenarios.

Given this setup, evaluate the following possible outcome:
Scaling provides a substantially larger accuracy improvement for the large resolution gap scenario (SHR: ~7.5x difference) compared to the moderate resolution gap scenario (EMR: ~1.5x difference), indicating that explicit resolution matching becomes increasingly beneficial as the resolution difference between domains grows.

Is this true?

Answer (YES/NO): YES